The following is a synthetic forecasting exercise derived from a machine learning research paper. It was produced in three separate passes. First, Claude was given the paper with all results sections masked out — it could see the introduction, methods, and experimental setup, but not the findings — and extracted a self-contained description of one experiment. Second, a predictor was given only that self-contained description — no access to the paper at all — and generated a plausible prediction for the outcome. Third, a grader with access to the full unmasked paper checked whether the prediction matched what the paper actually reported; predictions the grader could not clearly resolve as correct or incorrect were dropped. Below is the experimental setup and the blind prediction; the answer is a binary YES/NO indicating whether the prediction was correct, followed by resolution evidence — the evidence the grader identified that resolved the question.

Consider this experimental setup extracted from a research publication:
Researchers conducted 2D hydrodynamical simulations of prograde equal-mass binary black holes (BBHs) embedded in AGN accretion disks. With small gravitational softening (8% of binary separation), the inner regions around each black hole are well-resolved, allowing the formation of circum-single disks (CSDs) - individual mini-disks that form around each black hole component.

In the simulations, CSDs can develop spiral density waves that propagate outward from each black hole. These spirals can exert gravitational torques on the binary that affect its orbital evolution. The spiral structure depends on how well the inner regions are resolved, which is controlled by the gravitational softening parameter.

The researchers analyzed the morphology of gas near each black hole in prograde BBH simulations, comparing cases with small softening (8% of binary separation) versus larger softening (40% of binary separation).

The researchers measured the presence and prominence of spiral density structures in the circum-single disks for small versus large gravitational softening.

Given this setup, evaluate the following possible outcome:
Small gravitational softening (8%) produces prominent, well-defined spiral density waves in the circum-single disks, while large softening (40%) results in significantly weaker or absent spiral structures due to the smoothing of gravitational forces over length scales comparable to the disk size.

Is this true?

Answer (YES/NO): YES